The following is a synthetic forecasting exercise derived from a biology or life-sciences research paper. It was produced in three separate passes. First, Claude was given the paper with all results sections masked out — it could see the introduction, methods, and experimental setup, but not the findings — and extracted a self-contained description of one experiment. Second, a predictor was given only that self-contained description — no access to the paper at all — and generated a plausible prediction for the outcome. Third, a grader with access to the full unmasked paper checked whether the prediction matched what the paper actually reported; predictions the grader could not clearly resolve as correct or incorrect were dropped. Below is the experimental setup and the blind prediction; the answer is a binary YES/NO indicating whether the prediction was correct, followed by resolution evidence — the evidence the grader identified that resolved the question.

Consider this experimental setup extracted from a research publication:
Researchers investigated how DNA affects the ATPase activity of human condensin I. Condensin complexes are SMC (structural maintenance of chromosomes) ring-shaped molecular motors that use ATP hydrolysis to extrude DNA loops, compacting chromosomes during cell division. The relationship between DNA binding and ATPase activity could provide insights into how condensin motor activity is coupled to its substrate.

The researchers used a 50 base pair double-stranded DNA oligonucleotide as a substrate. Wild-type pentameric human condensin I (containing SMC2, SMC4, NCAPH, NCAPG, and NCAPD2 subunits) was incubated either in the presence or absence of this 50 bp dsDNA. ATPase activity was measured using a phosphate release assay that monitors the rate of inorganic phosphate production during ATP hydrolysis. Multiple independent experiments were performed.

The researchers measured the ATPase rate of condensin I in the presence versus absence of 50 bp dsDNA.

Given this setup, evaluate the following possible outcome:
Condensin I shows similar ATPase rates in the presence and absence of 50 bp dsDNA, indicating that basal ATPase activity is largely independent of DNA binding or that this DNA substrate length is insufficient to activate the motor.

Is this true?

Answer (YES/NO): NO